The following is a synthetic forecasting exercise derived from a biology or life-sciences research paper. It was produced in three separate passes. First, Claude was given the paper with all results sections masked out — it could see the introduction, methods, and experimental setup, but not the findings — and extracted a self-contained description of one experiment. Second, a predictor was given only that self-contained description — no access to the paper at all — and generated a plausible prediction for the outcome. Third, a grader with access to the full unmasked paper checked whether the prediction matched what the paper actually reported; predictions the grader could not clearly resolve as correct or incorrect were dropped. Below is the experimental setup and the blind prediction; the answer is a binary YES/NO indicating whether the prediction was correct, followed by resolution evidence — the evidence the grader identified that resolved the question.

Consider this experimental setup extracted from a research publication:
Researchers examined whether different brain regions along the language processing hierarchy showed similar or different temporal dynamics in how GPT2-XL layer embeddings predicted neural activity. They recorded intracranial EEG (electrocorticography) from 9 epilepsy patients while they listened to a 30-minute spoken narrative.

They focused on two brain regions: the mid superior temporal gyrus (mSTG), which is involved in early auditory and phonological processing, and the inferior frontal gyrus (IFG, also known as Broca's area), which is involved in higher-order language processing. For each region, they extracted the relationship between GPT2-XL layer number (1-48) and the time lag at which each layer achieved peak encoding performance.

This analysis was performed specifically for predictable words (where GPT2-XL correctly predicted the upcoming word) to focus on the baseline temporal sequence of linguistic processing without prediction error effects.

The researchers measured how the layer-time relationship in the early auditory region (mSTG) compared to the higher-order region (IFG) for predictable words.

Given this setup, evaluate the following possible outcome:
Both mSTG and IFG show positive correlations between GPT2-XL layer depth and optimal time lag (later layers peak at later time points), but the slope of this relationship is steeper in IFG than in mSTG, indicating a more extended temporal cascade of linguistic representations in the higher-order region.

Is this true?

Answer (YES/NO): NO